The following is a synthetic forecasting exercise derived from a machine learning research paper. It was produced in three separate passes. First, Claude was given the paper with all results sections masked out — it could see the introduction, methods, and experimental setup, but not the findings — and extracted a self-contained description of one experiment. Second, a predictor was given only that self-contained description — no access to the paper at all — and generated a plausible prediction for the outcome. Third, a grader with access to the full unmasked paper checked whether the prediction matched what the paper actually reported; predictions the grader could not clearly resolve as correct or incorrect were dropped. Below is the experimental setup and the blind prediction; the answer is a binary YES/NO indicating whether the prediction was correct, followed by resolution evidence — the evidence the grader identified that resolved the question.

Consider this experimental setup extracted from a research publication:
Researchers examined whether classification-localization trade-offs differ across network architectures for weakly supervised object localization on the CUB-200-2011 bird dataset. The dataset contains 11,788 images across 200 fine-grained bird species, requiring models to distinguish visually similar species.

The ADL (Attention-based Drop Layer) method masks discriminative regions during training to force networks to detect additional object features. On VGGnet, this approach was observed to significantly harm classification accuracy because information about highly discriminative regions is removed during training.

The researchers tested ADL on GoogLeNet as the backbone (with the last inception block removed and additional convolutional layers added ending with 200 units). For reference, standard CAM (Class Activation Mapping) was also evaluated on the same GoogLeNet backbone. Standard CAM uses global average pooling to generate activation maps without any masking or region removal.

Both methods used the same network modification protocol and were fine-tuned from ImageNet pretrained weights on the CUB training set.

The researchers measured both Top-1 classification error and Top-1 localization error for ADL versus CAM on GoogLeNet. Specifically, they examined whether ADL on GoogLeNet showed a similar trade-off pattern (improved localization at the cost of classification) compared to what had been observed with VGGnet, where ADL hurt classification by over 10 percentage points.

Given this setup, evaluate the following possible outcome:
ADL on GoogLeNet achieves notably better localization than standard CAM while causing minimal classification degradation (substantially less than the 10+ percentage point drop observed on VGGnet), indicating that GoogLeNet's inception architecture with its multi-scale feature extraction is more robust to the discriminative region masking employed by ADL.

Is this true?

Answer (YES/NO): YES